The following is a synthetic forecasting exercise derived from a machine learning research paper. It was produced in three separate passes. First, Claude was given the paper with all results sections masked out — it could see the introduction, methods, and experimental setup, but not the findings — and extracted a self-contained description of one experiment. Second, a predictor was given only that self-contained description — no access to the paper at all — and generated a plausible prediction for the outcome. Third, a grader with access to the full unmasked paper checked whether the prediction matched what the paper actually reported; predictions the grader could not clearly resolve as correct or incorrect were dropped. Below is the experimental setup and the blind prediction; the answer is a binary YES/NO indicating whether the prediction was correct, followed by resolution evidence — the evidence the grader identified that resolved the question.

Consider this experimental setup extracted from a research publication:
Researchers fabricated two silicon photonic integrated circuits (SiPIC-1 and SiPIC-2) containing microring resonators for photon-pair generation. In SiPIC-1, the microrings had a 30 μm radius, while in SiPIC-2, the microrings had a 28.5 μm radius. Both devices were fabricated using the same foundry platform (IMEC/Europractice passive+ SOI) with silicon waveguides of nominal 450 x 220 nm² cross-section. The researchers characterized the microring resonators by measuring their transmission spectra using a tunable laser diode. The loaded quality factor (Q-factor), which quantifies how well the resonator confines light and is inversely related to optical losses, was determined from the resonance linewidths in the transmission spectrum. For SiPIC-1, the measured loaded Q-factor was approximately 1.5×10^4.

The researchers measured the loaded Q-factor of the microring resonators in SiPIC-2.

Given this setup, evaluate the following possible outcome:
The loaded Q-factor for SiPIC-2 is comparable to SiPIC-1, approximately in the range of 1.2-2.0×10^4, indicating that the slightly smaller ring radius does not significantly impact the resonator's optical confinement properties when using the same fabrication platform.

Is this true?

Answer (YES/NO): NO